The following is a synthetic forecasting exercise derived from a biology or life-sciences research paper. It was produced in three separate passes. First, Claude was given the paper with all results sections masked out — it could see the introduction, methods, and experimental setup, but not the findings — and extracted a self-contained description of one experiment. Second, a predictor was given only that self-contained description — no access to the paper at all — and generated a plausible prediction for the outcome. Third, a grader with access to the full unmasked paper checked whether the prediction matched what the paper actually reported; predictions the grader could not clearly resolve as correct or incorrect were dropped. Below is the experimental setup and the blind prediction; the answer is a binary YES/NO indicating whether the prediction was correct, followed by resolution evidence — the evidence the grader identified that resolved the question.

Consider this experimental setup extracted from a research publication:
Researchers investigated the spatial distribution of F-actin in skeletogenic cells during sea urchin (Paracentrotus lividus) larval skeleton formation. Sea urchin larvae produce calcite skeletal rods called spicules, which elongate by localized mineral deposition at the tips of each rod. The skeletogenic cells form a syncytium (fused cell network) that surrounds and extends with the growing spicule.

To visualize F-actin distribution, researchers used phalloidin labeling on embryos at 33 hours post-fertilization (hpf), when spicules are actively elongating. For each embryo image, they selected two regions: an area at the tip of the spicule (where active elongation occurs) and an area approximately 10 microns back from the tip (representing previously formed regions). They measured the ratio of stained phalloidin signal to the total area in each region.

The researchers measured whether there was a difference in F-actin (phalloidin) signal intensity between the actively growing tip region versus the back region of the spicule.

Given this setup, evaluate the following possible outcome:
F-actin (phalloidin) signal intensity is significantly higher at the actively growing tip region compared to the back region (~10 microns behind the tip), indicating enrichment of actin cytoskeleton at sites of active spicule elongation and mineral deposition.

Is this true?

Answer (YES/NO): YES